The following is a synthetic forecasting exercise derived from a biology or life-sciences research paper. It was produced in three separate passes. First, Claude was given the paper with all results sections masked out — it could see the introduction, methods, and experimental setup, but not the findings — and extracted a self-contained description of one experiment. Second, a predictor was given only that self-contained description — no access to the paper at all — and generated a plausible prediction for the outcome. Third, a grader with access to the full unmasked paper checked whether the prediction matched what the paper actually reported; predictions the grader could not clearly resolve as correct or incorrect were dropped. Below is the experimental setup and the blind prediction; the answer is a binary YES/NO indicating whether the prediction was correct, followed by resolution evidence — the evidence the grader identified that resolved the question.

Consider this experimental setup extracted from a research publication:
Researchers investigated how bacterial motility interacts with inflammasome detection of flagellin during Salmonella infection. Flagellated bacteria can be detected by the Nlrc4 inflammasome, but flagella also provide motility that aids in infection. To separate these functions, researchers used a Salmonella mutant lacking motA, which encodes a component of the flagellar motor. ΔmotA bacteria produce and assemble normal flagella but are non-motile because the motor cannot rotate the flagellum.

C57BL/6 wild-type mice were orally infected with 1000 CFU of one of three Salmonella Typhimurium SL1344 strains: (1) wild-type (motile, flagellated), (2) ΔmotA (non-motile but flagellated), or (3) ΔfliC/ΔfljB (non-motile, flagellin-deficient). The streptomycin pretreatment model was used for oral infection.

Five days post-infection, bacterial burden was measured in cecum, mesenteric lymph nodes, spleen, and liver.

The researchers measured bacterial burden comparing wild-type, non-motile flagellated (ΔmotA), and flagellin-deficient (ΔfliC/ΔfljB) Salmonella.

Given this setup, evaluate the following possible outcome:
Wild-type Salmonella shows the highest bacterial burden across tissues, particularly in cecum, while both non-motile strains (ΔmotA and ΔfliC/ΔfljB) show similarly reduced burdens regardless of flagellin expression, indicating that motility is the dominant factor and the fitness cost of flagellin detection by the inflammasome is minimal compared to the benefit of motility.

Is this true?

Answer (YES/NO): NO